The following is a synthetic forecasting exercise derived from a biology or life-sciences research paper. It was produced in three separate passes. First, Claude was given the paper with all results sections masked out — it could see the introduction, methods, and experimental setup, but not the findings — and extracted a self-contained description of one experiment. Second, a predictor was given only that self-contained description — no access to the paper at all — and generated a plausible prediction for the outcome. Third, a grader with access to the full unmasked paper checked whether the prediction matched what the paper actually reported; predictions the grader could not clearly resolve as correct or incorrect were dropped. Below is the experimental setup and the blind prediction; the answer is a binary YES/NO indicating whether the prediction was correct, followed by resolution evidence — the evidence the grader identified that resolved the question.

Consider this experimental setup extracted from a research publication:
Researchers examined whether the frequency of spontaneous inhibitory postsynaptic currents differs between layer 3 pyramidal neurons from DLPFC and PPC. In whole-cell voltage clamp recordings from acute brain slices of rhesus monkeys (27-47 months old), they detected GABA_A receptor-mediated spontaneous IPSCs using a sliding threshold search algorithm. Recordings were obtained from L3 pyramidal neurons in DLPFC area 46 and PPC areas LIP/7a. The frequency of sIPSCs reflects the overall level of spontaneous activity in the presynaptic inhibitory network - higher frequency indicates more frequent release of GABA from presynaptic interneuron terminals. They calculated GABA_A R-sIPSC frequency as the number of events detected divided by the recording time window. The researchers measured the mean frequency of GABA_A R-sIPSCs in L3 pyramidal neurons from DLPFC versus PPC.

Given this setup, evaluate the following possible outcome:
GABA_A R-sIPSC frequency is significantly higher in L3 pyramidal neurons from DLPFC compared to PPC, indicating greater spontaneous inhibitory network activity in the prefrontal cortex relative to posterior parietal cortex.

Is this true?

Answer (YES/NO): NO